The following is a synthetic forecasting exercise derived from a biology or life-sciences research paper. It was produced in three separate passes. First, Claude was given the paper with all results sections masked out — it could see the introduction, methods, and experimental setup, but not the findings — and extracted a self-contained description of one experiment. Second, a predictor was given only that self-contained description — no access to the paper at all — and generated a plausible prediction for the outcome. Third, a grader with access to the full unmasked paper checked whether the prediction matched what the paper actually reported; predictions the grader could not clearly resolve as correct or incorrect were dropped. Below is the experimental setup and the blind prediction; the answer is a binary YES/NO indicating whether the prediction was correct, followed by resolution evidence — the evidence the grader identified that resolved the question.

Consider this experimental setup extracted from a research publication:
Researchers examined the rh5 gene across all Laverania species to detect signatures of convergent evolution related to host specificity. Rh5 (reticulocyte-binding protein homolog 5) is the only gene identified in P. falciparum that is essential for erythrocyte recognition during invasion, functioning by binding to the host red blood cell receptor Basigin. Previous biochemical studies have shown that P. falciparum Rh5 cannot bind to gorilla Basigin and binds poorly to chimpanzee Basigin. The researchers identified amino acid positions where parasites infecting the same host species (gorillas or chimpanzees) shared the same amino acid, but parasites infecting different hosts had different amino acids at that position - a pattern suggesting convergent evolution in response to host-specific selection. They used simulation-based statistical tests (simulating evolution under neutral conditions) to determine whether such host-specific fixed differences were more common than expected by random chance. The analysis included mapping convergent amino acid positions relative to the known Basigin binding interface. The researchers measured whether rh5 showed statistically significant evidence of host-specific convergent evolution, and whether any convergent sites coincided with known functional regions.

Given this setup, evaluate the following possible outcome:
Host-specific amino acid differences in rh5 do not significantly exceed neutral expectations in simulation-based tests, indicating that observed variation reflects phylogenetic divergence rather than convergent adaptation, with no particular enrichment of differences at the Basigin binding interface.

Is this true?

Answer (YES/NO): NO